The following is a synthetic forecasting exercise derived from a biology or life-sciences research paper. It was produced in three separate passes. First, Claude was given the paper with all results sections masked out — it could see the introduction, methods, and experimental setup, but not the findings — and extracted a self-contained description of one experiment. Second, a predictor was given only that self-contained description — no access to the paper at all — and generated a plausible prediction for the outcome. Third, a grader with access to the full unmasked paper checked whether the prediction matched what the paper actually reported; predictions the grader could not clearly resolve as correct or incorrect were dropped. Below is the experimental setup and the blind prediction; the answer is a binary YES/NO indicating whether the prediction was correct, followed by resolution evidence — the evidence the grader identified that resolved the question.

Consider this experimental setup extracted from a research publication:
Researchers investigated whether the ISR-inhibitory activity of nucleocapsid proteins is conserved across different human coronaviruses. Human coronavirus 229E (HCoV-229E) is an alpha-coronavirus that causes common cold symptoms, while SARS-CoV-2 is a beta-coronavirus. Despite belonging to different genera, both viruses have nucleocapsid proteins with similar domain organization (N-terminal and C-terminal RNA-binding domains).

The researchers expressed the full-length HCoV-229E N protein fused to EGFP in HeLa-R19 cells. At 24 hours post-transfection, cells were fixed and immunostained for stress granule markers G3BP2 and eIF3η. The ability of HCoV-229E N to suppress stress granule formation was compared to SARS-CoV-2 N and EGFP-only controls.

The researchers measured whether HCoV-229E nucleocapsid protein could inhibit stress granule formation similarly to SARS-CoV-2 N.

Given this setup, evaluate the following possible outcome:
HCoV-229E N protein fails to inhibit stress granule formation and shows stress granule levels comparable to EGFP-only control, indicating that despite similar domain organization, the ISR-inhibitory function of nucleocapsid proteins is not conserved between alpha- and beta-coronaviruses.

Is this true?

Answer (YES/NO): NO